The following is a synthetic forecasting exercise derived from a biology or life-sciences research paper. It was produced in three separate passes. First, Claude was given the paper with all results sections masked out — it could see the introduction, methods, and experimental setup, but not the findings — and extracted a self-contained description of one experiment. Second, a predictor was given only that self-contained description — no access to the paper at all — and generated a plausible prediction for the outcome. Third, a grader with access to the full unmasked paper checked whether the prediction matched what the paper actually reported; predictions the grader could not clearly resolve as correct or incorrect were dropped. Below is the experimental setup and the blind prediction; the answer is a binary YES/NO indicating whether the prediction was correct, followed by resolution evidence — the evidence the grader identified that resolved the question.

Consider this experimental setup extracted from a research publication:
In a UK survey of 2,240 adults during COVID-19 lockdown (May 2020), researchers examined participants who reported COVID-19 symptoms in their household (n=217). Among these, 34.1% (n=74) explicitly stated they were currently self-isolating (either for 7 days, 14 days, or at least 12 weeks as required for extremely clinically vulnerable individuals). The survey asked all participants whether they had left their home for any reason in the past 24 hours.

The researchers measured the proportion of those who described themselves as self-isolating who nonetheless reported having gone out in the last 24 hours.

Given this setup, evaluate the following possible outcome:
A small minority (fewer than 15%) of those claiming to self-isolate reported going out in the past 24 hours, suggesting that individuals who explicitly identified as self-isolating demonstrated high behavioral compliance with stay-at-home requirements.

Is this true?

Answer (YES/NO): NO